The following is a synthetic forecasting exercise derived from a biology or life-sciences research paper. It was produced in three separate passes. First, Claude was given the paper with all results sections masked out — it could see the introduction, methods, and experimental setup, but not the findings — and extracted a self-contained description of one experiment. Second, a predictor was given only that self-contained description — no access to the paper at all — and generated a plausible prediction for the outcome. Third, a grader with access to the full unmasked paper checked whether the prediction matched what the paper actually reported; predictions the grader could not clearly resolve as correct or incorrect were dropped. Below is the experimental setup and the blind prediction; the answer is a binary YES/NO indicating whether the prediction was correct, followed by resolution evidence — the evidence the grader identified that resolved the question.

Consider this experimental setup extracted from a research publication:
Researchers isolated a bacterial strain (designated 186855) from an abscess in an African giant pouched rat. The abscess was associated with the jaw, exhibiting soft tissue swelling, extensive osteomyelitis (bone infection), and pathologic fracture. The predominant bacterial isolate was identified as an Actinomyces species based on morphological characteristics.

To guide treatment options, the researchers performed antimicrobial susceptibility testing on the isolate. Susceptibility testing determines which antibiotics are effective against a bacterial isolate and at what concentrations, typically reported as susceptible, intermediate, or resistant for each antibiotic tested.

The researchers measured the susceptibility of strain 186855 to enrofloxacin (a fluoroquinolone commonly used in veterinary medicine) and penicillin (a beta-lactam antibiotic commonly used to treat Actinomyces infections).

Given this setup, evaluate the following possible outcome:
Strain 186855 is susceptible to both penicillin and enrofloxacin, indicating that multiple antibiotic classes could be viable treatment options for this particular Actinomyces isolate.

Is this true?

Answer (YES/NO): NO